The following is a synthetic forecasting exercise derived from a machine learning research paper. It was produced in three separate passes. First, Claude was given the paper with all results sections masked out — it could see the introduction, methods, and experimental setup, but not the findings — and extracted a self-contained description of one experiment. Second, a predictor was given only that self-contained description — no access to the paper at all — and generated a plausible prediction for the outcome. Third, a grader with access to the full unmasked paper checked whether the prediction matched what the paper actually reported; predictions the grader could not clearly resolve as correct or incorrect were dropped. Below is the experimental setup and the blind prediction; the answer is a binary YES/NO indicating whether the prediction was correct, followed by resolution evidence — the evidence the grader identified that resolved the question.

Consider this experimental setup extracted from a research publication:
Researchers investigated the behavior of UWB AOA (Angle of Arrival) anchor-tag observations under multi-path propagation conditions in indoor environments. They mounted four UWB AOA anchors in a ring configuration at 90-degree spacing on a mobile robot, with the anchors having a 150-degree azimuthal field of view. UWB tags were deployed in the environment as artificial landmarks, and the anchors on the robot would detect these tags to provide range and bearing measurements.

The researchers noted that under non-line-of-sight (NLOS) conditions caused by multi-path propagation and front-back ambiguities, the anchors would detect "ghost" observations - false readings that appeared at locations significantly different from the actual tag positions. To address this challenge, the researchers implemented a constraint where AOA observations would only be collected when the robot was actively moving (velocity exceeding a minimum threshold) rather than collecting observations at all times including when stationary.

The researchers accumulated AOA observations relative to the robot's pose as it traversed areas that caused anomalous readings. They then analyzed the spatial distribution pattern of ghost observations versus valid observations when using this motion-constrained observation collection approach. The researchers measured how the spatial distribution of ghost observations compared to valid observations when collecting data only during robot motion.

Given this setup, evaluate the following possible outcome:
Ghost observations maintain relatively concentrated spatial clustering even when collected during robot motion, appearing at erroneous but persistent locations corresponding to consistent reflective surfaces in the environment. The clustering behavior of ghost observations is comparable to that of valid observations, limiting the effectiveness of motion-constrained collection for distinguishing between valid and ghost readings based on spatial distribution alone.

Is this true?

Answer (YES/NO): NO